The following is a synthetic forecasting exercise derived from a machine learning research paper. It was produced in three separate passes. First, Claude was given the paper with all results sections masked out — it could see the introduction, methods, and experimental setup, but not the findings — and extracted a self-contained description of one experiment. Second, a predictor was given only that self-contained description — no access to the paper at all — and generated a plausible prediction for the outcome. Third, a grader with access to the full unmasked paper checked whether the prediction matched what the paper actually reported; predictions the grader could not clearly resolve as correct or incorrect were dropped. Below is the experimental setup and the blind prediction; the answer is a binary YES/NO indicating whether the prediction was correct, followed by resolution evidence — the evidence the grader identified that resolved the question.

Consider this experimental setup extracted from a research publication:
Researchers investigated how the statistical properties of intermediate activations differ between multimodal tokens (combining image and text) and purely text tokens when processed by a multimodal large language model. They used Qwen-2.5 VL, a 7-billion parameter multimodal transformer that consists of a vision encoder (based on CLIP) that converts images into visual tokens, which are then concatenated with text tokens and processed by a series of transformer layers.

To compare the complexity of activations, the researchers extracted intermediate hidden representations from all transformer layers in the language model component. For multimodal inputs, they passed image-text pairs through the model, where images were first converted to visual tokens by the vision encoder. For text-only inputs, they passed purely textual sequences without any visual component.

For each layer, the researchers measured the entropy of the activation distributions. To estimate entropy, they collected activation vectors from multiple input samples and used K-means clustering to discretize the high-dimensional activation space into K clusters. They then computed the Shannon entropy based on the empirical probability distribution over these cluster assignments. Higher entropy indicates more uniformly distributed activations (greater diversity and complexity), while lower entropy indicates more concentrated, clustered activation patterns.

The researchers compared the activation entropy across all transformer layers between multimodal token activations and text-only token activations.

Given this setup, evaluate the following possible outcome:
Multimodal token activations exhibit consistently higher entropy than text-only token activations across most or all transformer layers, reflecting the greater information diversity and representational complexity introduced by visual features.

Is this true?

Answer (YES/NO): YES